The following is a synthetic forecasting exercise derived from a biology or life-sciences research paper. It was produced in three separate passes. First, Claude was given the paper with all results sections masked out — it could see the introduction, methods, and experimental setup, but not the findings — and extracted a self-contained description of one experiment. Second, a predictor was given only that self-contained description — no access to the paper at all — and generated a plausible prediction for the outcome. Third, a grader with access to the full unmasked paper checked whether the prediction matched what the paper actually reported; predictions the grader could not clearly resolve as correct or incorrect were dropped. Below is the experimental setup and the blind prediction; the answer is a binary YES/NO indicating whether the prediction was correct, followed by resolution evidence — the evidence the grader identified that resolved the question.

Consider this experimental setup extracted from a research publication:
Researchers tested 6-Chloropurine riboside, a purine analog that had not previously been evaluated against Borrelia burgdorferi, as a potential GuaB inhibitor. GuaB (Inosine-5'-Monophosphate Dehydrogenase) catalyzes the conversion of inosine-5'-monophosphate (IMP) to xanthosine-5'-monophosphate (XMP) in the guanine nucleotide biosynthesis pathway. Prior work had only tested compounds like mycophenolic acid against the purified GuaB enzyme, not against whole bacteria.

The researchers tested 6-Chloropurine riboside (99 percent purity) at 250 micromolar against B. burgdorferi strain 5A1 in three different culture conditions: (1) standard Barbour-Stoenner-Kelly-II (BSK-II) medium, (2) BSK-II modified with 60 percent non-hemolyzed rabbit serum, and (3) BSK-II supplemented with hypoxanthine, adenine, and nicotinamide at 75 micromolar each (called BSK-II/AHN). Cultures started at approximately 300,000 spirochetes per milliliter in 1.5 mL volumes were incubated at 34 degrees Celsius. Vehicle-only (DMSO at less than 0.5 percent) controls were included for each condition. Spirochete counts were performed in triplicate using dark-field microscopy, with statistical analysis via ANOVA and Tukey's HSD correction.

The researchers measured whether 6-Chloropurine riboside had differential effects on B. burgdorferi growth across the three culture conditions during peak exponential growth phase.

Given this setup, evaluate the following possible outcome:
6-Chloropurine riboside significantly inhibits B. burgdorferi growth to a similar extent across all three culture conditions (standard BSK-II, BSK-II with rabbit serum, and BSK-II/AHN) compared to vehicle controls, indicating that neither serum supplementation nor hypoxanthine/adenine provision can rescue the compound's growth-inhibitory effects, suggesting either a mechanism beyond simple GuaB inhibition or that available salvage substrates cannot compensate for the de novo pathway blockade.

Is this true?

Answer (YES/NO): NO